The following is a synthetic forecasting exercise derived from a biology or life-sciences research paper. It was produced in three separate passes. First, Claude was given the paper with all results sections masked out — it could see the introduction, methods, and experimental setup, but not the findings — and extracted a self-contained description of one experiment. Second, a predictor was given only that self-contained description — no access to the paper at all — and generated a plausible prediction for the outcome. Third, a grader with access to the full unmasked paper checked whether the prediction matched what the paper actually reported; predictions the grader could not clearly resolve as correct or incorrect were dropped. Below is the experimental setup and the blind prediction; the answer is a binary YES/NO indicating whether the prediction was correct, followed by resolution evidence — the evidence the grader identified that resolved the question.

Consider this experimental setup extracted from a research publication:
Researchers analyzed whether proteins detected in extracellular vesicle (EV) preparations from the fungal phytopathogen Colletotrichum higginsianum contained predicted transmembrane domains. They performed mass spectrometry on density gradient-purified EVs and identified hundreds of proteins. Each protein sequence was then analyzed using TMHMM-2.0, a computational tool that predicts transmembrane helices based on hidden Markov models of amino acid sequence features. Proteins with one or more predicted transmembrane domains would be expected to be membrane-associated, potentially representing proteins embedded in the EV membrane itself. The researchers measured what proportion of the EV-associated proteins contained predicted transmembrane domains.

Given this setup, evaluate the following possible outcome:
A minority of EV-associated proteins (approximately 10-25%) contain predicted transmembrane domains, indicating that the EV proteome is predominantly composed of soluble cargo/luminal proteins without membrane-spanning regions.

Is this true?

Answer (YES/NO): NO